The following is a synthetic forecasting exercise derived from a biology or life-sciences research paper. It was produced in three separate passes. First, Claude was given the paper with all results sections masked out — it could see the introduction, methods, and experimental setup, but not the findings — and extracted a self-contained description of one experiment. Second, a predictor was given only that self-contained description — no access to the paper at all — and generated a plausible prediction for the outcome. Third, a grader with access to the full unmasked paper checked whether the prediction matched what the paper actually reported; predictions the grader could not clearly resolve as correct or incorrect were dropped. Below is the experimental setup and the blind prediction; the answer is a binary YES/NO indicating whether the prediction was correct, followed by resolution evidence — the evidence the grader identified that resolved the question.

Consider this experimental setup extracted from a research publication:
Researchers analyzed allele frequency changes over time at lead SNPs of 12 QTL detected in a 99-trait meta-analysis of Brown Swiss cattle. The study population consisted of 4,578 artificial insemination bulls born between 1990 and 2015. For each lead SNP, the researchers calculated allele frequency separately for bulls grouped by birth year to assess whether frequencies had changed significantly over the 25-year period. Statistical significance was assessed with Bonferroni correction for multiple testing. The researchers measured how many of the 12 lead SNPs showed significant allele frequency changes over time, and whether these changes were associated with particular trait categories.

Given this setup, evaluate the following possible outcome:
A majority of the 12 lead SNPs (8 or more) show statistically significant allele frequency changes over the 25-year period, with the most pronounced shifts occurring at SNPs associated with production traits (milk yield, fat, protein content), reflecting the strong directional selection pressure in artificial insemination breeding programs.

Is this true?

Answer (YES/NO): NO